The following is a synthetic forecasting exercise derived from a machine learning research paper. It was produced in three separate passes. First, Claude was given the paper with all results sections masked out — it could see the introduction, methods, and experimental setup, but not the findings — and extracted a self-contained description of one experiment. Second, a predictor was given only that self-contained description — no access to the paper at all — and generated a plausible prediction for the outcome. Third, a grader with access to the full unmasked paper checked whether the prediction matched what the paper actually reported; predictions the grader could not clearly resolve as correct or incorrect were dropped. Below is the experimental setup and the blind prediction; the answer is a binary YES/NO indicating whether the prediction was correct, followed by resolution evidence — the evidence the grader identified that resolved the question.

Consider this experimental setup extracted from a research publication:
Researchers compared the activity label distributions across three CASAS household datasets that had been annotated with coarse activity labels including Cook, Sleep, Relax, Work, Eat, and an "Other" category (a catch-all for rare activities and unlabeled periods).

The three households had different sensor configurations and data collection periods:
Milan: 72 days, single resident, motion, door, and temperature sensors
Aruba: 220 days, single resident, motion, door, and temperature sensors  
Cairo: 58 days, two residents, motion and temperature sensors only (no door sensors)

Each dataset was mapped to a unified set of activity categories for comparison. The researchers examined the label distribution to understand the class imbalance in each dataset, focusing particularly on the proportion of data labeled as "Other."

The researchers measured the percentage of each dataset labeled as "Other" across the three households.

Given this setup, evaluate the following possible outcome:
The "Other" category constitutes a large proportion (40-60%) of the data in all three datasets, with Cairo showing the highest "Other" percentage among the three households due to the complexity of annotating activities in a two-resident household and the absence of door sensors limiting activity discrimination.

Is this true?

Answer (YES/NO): NO